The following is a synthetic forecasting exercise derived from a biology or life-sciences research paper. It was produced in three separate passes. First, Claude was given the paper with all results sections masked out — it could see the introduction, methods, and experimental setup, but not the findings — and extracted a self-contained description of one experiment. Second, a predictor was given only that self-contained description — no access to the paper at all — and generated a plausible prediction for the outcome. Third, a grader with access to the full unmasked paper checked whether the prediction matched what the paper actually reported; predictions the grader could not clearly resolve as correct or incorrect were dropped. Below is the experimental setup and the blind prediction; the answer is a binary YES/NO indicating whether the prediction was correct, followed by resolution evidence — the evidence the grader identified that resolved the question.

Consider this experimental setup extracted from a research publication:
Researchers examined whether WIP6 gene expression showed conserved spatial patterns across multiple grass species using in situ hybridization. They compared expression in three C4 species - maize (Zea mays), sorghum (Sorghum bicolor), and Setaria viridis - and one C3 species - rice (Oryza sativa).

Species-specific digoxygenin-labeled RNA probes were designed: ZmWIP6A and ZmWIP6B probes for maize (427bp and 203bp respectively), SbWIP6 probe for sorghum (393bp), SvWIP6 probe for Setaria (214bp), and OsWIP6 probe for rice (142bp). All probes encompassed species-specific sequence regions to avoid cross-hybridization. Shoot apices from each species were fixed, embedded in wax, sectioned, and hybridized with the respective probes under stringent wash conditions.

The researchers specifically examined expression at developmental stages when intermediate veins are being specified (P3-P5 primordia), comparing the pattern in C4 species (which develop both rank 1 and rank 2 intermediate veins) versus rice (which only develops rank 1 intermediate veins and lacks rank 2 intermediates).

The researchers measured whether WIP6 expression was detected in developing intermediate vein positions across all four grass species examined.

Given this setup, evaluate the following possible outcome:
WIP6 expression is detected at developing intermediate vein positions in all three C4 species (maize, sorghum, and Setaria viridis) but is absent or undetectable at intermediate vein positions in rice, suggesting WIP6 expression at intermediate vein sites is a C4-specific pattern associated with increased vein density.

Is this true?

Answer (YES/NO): NO